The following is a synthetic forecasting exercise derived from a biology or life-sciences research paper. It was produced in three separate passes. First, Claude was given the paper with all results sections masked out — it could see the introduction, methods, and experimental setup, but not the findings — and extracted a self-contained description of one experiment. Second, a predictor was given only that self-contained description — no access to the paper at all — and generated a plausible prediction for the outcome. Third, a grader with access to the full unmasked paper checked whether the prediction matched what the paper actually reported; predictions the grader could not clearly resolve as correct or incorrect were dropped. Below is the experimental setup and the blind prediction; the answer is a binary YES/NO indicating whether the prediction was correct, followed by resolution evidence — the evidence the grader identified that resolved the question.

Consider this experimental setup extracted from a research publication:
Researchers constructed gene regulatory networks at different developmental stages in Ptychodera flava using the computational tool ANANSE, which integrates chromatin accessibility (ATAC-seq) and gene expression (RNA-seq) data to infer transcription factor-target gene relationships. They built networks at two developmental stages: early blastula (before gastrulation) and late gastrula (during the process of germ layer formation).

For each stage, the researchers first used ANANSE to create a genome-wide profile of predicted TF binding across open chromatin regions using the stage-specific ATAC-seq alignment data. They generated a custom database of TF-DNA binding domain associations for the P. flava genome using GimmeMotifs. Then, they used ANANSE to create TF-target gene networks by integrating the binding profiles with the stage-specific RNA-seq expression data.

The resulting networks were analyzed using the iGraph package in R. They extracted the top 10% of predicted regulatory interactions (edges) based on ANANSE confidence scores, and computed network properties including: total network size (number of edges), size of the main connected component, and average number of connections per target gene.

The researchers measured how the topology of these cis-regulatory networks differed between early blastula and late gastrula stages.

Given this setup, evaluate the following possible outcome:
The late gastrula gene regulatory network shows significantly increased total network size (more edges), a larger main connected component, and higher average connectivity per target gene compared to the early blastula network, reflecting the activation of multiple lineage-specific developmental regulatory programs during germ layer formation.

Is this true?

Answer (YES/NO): NO